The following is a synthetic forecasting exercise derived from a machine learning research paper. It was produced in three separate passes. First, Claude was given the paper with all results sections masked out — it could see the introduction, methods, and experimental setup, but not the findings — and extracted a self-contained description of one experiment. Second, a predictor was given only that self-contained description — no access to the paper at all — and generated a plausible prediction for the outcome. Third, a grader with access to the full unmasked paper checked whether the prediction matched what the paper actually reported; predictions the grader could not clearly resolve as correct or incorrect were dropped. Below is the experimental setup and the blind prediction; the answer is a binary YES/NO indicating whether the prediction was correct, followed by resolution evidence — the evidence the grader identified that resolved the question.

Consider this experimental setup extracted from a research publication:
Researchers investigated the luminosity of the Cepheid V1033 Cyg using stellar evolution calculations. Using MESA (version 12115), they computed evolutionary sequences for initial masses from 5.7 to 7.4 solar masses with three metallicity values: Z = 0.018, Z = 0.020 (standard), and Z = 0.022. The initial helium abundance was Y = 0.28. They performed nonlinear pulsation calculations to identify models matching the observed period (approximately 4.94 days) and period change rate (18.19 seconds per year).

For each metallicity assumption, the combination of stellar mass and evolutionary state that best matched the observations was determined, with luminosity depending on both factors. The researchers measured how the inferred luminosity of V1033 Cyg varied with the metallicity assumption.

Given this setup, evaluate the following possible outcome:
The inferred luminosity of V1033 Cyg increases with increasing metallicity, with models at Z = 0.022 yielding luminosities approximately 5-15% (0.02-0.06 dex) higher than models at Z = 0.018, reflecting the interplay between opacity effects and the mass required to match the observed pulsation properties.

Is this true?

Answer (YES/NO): NO